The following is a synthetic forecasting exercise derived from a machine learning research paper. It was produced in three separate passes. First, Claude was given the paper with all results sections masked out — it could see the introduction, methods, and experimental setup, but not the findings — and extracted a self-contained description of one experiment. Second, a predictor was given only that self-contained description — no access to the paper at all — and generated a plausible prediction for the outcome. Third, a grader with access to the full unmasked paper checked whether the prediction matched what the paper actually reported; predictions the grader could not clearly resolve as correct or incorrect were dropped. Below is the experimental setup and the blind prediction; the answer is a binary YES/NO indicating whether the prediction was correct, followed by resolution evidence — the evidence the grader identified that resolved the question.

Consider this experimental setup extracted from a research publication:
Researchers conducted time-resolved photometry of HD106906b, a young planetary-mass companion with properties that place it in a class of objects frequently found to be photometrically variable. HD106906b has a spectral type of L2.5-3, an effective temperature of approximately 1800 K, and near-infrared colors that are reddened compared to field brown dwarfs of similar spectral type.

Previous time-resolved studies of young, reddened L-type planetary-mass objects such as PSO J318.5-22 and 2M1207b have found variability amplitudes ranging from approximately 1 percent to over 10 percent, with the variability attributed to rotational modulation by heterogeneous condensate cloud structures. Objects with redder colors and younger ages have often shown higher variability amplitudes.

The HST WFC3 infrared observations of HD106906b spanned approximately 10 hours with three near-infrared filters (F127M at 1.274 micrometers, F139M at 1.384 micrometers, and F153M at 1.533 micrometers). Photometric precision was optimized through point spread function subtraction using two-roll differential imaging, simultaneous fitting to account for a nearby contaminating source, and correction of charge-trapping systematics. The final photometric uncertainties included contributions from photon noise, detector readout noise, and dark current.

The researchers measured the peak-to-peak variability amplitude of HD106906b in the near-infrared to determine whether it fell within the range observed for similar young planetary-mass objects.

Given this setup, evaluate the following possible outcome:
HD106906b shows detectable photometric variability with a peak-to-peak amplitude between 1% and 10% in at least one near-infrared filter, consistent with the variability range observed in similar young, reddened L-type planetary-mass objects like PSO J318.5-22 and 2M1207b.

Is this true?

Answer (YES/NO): NO